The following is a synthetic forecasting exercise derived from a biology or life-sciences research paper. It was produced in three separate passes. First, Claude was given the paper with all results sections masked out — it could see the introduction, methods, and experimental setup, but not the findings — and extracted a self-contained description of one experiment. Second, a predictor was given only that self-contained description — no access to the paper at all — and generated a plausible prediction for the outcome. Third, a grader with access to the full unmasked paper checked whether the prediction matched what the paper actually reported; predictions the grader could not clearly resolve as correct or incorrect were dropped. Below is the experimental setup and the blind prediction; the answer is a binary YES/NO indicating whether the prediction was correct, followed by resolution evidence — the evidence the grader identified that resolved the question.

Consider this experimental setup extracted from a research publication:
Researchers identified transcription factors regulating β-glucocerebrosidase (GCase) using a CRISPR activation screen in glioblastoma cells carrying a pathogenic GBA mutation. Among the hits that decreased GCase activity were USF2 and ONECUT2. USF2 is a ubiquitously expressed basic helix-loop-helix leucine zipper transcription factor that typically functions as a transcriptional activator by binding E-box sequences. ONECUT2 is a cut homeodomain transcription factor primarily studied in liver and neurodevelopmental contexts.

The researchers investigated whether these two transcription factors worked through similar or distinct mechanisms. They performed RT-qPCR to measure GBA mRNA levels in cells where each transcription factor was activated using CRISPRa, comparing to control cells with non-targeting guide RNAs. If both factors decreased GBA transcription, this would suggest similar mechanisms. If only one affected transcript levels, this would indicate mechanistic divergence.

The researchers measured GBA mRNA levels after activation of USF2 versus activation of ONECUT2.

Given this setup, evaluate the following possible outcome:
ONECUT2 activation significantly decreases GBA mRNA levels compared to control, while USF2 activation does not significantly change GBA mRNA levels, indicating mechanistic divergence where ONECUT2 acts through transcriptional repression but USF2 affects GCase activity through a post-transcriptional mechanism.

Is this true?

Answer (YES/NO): NO